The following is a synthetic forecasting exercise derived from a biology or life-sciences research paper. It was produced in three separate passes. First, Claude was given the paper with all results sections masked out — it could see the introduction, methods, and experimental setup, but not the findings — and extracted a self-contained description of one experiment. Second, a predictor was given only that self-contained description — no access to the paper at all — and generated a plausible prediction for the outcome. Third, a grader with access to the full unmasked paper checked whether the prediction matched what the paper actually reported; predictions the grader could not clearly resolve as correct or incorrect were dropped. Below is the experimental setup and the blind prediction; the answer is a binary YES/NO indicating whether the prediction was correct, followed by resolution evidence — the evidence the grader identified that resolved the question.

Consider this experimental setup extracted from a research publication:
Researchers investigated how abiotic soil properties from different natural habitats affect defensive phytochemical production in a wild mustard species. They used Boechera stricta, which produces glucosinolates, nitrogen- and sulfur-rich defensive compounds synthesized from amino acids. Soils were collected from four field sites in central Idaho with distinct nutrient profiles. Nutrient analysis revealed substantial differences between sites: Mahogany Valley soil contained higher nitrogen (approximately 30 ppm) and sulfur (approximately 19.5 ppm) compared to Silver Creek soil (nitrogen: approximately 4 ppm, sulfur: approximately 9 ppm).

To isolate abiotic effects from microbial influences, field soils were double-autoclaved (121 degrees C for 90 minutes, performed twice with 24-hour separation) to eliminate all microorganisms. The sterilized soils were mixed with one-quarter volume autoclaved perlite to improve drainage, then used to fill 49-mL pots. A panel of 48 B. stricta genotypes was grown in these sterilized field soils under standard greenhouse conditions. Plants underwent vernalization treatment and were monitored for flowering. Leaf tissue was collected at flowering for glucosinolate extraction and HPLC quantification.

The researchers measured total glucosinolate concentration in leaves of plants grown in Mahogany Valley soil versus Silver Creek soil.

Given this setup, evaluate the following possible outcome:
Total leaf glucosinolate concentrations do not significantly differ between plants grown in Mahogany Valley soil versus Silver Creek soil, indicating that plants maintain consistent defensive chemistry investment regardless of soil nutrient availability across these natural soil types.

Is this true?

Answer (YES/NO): NO